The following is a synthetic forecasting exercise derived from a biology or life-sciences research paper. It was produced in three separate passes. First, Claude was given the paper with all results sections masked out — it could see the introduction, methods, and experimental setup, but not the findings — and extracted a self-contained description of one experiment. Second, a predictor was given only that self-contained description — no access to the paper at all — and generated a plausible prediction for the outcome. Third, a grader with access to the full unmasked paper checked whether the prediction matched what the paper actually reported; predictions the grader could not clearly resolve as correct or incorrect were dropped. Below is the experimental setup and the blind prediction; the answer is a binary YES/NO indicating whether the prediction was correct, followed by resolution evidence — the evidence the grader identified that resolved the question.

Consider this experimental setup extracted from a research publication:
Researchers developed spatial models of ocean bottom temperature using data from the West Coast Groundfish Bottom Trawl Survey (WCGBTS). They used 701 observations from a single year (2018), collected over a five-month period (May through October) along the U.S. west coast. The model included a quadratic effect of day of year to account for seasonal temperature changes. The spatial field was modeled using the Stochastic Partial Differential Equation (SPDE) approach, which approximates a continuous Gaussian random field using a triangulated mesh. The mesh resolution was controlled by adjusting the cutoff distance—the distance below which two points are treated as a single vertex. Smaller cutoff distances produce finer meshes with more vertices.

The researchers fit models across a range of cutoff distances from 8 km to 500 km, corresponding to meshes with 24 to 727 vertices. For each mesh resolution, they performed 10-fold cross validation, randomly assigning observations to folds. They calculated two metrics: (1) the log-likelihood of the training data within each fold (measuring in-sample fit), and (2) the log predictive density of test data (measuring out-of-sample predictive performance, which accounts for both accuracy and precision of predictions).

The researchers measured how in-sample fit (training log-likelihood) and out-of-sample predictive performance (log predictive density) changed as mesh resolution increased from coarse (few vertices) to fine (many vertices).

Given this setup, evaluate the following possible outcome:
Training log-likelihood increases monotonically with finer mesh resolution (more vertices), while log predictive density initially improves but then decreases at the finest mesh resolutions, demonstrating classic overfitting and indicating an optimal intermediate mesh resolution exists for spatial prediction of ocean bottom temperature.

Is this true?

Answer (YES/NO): YES